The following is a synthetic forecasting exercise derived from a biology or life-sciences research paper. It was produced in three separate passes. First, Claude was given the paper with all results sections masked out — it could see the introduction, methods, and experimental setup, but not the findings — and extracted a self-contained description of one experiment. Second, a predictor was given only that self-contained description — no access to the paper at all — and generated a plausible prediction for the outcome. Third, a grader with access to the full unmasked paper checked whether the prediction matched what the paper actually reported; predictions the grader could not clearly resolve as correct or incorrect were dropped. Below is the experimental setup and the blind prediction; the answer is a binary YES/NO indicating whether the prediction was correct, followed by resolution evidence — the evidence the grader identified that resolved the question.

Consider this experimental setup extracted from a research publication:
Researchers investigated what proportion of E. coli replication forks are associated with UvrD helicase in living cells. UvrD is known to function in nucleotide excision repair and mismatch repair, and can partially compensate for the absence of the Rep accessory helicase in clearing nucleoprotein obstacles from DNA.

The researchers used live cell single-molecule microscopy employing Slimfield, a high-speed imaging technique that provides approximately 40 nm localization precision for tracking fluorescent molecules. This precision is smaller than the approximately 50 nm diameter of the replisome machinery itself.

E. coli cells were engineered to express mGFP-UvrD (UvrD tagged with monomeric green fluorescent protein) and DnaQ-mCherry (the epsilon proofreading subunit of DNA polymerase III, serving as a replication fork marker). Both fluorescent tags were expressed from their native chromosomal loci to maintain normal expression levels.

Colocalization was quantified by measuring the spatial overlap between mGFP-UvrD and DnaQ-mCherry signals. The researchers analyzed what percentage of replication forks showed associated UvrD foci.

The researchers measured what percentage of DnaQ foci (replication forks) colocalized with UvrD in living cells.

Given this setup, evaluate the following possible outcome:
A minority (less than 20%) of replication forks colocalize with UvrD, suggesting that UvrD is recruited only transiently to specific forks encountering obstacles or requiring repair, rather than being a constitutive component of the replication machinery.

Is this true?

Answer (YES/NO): NO